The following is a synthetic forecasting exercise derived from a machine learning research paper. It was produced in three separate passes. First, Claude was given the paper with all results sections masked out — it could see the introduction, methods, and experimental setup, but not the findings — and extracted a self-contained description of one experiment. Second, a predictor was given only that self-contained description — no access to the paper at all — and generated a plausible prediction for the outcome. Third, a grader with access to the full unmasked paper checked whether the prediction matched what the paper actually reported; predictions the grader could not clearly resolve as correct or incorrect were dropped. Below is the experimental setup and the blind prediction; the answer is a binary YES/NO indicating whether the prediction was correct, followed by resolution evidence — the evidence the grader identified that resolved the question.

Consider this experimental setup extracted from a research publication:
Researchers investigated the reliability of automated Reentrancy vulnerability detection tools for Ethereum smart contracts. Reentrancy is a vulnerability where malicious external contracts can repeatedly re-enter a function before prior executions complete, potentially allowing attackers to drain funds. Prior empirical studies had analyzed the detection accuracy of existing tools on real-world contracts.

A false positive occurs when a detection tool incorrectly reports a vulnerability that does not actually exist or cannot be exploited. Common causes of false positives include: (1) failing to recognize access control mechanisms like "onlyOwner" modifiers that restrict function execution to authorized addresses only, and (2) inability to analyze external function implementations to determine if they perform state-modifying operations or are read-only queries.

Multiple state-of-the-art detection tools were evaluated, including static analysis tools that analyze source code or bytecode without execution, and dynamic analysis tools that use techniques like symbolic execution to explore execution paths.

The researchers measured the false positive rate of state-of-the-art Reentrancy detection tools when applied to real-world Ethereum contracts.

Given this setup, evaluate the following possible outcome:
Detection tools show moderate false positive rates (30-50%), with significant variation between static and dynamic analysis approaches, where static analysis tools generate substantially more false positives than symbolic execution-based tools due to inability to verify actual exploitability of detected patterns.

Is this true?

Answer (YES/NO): NO